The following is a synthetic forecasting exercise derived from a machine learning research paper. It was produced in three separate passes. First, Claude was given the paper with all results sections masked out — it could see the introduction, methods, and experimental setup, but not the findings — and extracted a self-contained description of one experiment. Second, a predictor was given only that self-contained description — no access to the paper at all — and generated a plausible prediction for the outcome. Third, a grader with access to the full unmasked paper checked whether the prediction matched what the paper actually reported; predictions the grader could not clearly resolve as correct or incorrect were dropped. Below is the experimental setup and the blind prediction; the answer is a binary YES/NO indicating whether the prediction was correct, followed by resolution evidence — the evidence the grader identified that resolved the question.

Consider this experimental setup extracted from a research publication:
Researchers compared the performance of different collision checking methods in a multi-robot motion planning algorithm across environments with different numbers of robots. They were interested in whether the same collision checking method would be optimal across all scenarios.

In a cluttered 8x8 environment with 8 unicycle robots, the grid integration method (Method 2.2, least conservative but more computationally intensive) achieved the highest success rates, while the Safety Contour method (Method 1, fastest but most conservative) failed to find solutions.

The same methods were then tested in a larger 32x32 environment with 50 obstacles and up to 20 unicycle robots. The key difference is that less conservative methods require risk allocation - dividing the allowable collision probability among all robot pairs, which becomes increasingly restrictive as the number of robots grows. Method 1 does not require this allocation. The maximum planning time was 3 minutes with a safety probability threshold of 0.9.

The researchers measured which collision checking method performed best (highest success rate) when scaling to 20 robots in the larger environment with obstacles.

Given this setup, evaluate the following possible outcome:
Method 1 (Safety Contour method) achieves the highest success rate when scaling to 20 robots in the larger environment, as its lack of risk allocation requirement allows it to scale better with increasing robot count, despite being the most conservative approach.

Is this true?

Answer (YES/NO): YES